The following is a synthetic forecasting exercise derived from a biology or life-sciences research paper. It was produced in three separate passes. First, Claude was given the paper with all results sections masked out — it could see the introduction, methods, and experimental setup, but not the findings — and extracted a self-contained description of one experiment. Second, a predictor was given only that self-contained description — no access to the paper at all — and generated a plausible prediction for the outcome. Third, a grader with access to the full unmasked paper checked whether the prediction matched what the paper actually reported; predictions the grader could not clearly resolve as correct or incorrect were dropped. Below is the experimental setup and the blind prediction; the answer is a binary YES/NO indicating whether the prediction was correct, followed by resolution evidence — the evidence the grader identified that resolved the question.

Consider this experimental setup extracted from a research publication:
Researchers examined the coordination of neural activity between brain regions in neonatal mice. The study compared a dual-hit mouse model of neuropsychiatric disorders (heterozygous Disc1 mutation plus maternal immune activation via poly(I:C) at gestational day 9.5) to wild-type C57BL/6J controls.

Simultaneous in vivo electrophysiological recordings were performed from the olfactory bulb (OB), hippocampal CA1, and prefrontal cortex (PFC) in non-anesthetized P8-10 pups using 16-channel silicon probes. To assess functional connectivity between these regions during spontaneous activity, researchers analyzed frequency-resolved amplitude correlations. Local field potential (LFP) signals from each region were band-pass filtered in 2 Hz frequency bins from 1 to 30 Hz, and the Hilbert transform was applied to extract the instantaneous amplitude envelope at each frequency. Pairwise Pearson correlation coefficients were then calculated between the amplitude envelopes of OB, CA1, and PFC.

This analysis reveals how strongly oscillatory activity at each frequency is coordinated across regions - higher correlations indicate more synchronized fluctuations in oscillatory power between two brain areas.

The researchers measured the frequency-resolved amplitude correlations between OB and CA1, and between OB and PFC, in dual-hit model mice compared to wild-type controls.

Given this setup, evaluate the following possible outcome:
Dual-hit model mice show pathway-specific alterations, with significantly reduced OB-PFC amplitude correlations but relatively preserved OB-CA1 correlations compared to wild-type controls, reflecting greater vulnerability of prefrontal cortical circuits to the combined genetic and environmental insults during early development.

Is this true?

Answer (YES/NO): NO